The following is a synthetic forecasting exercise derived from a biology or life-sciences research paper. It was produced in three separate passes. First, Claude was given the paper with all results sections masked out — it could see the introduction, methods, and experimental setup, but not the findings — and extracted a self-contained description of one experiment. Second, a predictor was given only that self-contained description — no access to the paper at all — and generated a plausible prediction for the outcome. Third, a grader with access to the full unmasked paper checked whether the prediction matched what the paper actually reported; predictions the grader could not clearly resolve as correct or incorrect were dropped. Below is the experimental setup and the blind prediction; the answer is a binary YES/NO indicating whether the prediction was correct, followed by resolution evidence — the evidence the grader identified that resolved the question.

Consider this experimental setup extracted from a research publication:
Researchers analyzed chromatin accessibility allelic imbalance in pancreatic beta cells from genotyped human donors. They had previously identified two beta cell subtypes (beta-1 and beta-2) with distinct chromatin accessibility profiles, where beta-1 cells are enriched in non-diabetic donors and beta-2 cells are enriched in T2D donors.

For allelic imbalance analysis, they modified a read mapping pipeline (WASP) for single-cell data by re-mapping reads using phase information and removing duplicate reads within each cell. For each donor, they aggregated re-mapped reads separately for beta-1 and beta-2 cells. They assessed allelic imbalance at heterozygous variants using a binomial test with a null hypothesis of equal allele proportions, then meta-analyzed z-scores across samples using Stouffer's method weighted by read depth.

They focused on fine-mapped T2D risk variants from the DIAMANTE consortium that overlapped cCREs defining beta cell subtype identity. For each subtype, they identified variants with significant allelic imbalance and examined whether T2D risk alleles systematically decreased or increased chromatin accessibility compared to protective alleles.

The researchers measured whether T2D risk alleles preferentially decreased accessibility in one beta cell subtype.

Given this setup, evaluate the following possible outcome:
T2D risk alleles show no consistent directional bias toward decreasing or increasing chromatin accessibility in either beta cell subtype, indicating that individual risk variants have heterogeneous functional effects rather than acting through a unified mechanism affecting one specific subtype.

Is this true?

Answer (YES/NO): NO